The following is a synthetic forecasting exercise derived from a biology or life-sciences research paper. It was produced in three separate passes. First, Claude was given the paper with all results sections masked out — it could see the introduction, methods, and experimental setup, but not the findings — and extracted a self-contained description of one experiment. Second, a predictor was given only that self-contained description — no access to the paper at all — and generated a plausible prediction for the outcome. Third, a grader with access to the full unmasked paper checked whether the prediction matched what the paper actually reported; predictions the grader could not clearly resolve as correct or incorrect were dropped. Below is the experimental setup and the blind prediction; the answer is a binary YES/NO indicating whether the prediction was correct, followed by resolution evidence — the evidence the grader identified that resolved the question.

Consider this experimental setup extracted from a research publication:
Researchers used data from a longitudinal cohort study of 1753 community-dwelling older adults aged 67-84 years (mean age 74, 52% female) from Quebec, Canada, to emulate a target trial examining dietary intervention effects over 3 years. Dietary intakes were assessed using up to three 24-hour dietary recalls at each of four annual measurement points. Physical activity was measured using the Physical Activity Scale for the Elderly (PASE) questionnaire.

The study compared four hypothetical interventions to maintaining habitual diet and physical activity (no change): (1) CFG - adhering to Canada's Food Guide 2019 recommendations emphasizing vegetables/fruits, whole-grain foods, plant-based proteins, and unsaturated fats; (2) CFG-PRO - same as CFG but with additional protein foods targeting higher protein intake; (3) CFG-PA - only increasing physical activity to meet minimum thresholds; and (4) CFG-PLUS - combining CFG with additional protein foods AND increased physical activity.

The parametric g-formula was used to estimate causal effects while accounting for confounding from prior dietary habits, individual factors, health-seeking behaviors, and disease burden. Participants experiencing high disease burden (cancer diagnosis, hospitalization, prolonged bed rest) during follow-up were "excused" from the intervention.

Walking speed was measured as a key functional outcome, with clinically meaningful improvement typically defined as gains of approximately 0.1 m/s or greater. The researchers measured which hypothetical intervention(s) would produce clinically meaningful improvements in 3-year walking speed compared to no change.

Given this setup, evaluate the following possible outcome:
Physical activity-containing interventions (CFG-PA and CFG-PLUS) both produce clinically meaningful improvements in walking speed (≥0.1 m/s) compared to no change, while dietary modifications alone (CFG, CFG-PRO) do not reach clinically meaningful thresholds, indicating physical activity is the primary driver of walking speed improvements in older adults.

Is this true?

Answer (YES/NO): NO